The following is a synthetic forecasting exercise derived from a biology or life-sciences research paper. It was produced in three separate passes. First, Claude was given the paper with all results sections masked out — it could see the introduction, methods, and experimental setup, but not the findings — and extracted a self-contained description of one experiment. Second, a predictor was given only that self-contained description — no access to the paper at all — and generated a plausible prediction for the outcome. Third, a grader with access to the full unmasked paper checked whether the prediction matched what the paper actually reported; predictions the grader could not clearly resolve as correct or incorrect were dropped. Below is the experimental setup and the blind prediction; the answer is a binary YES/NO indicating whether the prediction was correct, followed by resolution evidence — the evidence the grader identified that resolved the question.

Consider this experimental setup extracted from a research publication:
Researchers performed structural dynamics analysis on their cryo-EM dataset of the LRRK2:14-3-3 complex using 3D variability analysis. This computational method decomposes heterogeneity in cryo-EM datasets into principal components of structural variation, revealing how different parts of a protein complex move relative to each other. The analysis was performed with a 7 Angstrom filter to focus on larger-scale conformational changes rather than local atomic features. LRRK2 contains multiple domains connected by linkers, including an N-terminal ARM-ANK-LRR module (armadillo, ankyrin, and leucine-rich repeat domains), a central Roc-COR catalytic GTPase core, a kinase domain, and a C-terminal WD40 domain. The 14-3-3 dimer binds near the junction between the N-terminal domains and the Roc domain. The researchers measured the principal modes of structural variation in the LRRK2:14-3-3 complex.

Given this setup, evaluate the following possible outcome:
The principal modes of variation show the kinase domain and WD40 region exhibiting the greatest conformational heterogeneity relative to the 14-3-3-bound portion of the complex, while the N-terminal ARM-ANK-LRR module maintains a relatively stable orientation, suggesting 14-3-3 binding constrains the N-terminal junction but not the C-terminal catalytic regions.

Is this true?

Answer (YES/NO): NO